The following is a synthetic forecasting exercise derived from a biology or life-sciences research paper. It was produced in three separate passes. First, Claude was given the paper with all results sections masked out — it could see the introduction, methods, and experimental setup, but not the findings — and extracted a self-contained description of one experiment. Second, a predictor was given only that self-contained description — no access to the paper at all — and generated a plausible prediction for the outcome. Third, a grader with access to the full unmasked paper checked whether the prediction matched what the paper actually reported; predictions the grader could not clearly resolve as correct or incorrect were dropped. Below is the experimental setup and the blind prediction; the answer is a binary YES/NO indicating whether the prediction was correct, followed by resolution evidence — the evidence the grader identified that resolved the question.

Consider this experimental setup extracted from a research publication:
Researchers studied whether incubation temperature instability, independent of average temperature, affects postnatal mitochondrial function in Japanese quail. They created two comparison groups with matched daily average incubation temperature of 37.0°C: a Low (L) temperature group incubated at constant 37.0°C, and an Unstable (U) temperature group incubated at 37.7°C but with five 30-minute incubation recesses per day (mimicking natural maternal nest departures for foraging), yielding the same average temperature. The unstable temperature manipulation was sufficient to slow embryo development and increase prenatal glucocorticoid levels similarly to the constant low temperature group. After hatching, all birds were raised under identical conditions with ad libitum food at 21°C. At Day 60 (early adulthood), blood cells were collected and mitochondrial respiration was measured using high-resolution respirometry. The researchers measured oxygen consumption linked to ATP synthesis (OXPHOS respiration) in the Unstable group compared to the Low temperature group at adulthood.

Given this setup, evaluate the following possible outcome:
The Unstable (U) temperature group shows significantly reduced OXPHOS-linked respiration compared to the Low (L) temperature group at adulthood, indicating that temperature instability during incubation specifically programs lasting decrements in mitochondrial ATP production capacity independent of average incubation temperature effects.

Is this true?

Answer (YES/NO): NO